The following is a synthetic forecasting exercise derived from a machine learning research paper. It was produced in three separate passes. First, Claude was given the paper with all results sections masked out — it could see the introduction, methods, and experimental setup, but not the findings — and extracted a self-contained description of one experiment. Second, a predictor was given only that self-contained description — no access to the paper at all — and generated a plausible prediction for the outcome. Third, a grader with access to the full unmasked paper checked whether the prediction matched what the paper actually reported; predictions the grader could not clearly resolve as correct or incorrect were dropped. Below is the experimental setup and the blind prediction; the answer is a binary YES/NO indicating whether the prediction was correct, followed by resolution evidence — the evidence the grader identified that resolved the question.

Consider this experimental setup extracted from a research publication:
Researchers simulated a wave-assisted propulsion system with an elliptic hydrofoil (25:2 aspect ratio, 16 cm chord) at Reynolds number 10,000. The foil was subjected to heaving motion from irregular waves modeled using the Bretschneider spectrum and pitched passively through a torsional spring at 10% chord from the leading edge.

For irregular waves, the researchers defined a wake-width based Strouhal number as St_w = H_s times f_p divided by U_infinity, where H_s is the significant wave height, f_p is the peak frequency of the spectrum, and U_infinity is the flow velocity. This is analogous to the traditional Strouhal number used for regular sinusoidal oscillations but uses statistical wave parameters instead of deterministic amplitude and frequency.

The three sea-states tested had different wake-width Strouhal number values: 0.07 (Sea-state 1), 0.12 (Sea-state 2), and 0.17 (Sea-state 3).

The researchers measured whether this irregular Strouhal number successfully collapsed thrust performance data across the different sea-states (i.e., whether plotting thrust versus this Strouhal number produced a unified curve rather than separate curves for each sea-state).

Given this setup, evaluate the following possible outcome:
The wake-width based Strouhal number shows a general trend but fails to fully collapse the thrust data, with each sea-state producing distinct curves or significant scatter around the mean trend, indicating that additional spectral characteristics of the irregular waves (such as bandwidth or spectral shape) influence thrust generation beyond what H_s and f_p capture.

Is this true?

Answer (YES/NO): NO